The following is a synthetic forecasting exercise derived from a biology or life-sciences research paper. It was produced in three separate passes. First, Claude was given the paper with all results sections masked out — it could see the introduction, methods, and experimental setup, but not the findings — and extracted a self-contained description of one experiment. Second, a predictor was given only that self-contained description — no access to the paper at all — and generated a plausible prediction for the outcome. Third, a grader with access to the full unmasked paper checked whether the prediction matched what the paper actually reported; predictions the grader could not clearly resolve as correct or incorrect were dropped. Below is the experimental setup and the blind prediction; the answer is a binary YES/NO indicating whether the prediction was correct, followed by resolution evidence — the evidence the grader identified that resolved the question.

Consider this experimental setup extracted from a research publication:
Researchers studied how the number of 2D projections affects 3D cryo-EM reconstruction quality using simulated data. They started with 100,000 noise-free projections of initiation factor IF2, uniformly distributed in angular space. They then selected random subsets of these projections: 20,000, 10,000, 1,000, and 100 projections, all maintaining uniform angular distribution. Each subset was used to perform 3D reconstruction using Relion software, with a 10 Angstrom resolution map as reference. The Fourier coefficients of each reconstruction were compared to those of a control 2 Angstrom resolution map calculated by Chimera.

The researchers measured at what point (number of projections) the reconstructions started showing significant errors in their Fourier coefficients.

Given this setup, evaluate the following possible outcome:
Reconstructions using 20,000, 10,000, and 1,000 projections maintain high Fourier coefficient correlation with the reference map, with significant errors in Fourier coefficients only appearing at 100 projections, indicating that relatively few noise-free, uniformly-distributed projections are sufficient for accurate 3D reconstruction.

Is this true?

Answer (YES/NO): NO